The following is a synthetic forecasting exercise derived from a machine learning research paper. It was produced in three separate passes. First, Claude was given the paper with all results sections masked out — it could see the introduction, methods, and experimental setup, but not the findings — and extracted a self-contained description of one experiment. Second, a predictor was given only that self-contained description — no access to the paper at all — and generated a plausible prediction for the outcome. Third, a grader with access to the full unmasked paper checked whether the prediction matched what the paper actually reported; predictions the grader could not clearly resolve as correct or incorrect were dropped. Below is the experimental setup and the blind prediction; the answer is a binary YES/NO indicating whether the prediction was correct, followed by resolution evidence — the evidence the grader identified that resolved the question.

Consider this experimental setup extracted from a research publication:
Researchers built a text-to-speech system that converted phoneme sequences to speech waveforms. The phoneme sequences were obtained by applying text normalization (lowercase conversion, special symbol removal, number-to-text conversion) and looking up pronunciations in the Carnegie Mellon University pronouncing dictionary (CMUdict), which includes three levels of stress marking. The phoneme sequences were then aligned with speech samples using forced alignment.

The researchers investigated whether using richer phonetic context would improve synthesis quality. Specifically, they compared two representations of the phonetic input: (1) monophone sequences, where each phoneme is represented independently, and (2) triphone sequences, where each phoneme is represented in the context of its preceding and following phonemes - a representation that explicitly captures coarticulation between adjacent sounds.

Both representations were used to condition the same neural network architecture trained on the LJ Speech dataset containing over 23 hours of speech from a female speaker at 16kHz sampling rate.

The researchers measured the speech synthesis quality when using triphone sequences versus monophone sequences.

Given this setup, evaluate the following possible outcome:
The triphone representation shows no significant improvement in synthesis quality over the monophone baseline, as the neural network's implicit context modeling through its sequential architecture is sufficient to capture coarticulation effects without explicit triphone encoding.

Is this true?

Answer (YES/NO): YES